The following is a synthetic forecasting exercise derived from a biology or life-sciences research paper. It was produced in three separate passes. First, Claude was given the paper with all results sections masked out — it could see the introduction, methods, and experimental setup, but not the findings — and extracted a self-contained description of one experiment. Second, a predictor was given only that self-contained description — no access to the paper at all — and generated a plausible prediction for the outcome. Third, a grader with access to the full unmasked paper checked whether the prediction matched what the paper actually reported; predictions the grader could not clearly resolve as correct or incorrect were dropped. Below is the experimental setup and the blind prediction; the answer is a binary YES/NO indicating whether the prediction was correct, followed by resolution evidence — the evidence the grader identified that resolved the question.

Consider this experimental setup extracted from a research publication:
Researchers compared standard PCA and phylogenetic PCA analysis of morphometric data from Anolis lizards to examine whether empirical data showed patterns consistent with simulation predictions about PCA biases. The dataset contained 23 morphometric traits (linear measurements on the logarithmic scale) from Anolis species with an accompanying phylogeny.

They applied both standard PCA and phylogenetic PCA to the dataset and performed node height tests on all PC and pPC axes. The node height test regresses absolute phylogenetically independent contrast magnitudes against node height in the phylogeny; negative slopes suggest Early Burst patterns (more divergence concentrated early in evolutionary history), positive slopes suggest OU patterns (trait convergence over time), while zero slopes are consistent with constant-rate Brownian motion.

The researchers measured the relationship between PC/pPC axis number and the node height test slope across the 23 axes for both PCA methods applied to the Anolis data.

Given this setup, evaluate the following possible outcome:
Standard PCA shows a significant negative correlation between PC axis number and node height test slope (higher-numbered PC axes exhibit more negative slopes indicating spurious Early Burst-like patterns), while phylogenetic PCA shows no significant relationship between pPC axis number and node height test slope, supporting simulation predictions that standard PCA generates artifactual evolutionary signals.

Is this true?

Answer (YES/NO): NO